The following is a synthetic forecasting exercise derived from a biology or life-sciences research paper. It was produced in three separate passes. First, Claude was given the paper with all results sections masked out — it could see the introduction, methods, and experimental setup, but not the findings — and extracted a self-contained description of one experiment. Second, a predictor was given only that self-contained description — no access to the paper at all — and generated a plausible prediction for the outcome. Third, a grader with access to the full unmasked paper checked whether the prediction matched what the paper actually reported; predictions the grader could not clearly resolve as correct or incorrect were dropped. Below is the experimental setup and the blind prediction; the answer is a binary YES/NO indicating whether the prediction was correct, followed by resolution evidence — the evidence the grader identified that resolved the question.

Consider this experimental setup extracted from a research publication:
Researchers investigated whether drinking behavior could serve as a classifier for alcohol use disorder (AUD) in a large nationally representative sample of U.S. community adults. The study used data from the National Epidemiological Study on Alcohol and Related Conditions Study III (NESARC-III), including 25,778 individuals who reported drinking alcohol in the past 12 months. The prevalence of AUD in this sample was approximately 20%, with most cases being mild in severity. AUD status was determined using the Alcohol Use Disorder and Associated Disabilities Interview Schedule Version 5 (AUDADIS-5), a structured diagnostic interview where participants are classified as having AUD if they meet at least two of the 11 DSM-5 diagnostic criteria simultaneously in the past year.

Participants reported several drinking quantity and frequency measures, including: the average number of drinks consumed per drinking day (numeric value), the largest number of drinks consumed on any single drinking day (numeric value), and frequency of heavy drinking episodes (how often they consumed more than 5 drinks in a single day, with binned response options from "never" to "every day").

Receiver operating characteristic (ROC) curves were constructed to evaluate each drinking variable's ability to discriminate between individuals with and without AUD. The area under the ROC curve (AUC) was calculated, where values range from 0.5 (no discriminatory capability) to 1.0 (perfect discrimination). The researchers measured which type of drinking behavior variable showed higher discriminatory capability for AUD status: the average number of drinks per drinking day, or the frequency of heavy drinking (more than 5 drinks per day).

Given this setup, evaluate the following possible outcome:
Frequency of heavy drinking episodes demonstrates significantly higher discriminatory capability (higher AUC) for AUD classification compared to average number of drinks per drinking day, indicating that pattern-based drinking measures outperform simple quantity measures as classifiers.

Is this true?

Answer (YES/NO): YES